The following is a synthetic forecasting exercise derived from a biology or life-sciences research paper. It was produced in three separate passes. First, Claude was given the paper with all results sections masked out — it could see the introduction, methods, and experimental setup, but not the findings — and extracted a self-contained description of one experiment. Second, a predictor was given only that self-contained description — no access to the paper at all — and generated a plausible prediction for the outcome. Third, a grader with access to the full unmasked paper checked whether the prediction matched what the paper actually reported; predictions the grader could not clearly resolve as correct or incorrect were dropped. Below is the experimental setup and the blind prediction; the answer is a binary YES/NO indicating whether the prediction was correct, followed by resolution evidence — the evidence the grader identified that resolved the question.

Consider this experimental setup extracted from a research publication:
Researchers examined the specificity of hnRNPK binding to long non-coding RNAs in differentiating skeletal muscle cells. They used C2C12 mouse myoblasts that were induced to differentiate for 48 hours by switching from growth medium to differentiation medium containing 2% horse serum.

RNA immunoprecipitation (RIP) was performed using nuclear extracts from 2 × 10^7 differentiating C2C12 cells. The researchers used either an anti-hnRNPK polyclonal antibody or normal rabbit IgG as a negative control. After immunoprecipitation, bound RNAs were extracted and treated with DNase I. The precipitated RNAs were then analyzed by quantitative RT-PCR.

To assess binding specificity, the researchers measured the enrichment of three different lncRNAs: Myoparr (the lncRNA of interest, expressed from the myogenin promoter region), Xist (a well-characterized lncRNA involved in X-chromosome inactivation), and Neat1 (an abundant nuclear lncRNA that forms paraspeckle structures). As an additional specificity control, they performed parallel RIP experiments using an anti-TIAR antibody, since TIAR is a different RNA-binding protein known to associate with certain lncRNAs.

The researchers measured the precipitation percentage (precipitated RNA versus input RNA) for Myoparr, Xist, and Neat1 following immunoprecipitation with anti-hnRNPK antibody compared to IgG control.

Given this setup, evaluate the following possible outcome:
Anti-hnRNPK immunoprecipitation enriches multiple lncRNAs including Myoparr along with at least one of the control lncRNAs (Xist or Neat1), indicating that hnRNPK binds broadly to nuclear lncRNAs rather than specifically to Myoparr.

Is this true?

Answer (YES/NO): NO